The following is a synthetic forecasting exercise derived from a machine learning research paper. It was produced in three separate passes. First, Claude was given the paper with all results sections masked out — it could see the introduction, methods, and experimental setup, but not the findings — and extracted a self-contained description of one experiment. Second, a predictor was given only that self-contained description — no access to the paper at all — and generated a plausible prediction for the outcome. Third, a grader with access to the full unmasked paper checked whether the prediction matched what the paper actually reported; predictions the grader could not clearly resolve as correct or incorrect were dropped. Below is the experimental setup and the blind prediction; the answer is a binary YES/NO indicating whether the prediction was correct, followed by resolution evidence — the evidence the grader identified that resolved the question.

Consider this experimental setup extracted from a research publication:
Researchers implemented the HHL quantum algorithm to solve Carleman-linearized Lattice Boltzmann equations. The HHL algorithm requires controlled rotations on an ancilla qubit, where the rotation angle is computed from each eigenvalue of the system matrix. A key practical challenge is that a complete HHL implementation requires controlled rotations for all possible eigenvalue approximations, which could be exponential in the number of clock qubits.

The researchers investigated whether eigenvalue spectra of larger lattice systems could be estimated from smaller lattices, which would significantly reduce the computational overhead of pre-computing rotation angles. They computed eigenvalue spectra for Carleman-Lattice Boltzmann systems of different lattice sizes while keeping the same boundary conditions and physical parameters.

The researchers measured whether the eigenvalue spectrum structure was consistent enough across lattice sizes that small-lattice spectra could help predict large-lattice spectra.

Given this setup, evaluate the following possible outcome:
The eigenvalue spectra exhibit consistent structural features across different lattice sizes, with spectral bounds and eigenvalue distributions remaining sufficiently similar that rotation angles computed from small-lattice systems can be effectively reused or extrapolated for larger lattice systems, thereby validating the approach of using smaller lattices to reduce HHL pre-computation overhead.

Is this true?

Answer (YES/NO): YES